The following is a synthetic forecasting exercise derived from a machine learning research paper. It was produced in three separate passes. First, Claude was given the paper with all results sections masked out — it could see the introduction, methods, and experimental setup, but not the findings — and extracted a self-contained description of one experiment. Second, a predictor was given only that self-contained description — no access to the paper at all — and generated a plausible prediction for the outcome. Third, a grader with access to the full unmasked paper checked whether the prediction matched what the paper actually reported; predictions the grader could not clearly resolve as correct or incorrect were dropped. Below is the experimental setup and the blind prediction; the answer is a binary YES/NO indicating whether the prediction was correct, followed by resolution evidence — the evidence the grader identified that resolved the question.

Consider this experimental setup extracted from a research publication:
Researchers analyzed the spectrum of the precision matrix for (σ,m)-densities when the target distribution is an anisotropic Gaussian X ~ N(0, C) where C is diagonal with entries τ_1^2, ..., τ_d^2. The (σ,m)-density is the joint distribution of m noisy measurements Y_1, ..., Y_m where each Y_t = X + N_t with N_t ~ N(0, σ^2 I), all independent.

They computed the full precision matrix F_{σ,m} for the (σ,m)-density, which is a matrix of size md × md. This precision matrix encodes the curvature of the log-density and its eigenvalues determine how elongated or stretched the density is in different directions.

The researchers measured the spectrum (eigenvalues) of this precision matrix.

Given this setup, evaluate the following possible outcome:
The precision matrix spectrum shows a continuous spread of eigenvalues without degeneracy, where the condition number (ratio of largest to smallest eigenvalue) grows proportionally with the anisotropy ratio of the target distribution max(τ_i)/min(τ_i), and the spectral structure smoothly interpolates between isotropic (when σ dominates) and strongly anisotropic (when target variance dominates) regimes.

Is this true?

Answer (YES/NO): NO